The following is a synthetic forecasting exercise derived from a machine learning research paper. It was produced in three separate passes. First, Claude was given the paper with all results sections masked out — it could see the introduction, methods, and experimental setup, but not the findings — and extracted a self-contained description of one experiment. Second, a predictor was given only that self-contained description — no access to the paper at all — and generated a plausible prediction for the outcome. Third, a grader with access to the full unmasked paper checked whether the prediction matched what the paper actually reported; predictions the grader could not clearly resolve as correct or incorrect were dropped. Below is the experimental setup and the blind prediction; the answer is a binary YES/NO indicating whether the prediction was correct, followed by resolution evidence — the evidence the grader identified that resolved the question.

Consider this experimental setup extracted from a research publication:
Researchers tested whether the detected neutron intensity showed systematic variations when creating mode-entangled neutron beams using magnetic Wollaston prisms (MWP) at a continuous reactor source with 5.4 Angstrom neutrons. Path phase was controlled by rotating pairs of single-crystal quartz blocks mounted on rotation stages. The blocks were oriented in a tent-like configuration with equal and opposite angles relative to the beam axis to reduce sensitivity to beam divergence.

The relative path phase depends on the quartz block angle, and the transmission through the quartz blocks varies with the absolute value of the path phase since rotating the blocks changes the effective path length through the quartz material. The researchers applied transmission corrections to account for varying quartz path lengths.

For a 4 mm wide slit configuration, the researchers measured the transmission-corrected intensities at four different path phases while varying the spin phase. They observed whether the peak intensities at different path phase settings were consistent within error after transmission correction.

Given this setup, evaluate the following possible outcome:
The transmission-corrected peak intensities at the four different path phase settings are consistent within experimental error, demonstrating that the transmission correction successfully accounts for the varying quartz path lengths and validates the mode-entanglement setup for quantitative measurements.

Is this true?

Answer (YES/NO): NO